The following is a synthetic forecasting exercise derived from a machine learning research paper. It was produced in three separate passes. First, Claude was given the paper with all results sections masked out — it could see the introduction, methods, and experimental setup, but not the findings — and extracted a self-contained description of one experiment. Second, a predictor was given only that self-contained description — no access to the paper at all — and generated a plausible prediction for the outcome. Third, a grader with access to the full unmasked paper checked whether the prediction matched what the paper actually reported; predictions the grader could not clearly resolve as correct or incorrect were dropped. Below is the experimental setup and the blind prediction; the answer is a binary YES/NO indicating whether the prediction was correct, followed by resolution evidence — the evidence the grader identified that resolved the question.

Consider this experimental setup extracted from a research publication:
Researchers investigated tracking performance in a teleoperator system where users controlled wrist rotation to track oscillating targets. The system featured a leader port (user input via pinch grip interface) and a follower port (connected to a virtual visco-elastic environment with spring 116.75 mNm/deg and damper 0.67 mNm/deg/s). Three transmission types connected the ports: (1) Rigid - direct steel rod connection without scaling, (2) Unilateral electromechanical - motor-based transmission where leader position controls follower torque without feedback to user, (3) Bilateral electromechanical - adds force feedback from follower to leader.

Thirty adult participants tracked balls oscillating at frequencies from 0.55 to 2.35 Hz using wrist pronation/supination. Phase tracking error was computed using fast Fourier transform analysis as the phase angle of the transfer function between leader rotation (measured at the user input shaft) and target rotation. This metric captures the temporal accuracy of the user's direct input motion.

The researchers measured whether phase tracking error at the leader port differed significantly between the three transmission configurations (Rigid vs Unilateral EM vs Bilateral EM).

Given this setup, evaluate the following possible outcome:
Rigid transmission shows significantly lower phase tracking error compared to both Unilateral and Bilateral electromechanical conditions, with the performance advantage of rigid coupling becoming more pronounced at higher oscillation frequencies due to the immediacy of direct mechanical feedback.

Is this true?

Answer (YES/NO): NO